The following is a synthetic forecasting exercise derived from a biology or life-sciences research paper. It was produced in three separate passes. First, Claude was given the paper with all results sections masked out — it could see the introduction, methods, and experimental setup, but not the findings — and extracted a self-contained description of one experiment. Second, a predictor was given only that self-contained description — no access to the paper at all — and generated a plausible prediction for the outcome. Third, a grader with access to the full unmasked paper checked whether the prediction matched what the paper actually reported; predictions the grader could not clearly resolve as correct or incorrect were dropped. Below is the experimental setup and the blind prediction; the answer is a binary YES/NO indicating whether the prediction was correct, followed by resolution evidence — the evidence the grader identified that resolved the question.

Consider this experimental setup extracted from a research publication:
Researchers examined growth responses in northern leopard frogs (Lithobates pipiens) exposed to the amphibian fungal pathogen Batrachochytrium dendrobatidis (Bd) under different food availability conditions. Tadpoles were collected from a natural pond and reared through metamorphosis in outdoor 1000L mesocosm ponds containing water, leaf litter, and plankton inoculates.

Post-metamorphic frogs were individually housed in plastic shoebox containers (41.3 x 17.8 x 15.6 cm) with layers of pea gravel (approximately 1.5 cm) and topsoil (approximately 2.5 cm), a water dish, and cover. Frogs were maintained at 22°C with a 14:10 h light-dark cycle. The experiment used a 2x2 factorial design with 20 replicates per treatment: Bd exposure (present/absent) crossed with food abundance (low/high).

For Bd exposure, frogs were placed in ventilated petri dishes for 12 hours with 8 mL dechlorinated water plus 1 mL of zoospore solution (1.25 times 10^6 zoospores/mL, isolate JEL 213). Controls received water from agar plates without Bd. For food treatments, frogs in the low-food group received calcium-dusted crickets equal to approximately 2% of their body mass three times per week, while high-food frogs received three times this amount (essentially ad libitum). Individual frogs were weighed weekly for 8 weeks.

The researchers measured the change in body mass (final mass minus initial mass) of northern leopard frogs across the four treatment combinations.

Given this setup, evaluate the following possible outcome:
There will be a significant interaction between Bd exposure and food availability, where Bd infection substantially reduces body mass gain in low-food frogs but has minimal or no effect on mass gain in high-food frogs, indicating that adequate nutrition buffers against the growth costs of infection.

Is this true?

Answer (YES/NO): NO